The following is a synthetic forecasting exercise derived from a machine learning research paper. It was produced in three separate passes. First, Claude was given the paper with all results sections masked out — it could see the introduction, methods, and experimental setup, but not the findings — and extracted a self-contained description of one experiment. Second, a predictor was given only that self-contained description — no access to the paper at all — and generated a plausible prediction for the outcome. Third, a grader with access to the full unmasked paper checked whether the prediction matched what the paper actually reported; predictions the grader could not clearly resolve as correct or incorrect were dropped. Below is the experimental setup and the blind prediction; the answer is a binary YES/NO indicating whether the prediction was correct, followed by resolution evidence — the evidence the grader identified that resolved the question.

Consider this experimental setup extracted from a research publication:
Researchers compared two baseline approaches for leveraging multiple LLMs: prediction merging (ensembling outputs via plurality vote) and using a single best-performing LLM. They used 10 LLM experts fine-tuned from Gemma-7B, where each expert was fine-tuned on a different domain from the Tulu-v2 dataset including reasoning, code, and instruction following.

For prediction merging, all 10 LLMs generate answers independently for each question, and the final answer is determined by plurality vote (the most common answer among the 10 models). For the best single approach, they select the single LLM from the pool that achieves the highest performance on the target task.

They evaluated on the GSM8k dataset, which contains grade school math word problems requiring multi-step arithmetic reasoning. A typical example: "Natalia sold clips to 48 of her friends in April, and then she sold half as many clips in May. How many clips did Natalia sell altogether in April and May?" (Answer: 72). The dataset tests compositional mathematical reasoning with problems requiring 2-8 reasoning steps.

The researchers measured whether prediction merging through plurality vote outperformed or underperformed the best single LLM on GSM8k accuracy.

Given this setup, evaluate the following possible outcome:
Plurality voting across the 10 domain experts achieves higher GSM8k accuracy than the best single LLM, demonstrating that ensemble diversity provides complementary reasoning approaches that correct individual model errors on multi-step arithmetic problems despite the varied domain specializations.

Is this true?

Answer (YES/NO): NO